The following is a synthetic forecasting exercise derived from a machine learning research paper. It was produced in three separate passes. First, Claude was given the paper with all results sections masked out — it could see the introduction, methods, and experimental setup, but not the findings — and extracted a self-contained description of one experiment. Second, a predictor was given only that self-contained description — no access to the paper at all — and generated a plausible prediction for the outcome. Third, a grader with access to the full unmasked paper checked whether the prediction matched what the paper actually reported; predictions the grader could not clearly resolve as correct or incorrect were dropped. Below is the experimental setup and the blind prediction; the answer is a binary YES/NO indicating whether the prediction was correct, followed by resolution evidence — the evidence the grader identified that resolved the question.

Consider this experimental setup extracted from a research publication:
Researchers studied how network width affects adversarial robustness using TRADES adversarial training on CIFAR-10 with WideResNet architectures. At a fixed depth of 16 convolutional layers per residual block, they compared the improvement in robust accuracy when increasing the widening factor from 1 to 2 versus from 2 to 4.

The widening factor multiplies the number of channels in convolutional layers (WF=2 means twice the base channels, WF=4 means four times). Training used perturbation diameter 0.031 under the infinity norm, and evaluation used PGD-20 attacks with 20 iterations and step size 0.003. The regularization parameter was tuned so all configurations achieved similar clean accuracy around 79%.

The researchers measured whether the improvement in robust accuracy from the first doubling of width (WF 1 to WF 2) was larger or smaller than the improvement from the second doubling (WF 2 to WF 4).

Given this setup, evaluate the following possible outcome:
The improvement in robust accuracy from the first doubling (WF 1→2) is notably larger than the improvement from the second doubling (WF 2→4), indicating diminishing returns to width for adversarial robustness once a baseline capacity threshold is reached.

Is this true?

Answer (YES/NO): YES